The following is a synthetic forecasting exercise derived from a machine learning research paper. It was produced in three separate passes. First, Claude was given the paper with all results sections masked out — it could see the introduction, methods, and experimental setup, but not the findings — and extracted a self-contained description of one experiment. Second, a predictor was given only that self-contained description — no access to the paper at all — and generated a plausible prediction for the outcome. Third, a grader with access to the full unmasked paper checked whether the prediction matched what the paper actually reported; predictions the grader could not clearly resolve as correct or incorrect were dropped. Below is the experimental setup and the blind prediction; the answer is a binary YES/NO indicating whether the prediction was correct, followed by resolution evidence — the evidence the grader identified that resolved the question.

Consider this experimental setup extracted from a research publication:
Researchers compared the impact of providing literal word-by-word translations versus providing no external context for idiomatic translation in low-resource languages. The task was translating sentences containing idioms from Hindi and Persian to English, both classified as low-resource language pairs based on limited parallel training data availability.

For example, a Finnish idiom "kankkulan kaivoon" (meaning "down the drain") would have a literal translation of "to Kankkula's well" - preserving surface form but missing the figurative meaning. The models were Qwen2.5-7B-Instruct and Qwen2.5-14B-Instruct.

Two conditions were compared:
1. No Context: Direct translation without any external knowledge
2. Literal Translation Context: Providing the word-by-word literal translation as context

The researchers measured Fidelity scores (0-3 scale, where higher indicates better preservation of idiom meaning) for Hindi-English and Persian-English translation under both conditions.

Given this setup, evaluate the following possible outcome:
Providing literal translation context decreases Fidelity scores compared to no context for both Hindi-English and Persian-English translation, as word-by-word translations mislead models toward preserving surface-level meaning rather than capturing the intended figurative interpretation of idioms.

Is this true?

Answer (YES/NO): NO